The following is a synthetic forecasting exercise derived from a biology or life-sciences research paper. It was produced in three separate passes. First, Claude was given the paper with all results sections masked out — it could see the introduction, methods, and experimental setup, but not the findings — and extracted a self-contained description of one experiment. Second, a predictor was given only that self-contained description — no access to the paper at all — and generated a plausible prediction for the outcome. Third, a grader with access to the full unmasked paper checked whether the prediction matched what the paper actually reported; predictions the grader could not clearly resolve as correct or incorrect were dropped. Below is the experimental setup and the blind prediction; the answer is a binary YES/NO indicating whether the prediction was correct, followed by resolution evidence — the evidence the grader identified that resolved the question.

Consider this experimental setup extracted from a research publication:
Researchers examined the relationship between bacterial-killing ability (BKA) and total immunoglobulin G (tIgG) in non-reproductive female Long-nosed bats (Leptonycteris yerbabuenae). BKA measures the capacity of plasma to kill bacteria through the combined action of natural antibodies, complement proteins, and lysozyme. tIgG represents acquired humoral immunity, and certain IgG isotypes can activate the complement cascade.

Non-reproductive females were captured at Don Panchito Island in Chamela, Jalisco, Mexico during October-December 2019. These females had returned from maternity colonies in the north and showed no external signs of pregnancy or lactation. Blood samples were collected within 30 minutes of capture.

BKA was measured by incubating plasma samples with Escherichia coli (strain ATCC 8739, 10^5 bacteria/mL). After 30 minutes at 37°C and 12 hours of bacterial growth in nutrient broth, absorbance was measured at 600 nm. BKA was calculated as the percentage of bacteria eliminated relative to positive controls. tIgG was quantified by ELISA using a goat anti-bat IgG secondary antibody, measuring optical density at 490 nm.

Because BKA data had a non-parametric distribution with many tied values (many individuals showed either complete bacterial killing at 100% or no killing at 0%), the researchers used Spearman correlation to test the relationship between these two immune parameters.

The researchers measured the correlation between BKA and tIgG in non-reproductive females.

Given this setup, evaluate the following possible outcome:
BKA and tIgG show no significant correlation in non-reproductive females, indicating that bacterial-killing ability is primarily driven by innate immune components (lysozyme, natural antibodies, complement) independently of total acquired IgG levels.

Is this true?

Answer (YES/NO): NO